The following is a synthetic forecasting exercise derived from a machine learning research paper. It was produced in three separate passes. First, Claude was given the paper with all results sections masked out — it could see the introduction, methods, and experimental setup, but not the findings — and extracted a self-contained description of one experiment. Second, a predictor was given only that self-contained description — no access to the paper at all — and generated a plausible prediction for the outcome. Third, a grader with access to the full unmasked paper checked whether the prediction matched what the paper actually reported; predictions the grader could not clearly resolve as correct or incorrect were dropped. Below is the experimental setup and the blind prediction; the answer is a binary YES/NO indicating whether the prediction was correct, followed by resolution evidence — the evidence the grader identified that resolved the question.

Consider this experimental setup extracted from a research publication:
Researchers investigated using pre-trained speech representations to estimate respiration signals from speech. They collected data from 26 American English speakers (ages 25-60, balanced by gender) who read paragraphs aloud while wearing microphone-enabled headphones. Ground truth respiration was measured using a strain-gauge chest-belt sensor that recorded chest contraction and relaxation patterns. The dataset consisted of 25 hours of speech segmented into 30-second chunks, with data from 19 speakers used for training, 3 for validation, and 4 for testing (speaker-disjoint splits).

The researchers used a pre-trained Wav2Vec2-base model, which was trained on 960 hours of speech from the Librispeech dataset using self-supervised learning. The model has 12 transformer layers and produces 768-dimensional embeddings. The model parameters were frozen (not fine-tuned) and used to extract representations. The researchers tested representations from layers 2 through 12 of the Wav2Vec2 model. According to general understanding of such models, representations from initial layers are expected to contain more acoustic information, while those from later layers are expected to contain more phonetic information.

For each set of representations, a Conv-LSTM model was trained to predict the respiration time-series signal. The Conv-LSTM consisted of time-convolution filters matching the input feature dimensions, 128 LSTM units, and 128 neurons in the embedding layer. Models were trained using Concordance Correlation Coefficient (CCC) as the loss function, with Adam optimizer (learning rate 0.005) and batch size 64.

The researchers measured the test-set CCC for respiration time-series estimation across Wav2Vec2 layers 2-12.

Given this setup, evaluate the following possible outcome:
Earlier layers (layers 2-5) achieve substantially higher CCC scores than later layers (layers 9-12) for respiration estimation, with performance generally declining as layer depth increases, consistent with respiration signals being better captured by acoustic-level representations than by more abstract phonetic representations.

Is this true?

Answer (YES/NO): NO